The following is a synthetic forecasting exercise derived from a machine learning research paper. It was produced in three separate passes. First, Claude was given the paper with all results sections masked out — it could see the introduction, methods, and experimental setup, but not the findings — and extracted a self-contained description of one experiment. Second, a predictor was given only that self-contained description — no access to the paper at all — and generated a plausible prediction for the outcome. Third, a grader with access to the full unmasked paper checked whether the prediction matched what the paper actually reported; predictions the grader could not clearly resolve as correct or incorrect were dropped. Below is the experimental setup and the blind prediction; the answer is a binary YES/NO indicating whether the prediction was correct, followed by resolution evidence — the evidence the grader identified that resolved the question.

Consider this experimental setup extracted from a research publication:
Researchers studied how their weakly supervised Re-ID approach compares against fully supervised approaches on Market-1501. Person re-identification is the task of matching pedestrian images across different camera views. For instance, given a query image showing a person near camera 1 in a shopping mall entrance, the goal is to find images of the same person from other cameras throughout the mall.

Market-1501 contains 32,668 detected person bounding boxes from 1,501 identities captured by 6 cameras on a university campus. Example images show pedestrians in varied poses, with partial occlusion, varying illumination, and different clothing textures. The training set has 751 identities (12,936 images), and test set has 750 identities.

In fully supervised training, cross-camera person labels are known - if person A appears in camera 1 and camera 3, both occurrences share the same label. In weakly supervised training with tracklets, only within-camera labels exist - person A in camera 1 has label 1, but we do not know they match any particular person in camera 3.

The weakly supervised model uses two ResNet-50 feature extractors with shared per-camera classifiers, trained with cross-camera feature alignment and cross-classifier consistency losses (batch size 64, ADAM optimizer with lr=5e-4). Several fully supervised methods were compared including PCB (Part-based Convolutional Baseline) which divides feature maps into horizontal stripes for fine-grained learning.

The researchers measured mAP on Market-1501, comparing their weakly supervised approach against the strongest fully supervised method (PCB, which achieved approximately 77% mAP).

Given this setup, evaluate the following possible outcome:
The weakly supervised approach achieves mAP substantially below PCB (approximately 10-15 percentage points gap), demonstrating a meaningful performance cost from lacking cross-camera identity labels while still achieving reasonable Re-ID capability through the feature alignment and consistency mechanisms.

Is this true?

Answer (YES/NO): NO